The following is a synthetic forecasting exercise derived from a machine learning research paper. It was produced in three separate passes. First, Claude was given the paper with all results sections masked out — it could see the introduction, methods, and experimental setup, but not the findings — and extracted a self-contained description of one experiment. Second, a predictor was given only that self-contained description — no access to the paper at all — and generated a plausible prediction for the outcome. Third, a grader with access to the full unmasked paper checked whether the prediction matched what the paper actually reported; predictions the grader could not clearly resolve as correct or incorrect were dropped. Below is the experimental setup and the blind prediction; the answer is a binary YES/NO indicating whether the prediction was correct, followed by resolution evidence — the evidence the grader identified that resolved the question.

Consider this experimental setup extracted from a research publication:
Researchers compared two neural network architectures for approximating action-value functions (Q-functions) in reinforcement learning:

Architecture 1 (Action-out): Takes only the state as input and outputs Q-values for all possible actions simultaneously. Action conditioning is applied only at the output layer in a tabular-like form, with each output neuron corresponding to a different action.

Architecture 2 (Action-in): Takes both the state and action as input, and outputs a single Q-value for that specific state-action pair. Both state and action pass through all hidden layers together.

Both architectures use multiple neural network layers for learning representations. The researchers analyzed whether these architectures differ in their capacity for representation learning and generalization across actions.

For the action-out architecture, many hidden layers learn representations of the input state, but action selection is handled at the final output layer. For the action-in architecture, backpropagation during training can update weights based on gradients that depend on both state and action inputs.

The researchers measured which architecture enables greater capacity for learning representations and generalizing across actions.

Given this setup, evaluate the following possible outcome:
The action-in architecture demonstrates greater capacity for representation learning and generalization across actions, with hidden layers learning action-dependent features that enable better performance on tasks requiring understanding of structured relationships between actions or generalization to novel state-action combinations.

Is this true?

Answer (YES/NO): YES